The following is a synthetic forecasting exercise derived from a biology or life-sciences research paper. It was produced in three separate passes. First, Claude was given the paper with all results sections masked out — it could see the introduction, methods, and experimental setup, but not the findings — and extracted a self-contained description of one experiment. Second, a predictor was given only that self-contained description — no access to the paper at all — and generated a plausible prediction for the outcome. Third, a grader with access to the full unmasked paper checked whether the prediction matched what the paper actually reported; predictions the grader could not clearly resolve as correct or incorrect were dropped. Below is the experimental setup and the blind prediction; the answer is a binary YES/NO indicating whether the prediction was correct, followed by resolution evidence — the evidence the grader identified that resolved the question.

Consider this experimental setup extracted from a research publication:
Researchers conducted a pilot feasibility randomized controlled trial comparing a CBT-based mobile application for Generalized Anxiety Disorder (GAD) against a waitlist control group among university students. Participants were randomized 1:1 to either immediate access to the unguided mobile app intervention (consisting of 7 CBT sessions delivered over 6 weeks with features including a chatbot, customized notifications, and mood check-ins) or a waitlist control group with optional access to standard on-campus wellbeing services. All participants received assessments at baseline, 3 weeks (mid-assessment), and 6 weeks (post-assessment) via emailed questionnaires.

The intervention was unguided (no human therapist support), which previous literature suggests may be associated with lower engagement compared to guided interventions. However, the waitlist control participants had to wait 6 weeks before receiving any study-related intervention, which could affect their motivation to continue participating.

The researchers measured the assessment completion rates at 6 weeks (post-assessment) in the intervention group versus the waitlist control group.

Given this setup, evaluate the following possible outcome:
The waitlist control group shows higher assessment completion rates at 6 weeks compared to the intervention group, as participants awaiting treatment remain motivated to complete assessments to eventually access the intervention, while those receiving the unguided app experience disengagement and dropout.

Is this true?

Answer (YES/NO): YES